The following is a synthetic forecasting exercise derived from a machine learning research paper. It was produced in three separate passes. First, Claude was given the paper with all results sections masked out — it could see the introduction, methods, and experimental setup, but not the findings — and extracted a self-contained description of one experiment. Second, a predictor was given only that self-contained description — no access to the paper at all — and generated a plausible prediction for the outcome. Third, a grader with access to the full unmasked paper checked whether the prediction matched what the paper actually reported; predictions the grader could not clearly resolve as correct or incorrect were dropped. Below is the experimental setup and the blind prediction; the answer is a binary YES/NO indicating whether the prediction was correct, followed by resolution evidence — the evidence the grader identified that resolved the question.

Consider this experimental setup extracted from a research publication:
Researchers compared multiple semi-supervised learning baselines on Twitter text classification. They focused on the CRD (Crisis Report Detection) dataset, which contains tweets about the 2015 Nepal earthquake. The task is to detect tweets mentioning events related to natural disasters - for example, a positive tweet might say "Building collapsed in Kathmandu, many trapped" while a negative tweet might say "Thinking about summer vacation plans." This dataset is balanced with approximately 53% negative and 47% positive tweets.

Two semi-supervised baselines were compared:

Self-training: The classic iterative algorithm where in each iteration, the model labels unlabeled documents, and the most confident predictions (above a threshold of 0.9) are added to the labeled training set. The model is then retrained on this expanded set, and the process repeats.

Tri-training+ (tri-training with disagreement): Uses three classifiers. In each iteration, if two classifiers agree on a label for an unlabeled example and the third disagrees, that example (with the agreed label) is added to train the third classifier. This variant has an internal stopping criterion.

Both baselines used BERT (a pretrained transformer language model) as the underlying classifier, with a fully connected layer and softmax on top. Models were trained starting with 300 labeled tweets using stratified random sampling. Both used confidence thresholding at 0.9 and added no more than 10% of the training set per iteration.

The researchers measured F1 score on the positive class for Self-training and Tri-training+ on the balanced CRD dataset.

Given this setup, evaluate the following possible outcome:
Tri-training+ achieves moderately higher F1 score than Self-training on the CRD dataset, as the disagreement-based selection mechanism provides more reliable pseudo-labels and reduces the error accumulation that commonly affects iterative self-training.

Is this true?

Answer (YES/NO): NO